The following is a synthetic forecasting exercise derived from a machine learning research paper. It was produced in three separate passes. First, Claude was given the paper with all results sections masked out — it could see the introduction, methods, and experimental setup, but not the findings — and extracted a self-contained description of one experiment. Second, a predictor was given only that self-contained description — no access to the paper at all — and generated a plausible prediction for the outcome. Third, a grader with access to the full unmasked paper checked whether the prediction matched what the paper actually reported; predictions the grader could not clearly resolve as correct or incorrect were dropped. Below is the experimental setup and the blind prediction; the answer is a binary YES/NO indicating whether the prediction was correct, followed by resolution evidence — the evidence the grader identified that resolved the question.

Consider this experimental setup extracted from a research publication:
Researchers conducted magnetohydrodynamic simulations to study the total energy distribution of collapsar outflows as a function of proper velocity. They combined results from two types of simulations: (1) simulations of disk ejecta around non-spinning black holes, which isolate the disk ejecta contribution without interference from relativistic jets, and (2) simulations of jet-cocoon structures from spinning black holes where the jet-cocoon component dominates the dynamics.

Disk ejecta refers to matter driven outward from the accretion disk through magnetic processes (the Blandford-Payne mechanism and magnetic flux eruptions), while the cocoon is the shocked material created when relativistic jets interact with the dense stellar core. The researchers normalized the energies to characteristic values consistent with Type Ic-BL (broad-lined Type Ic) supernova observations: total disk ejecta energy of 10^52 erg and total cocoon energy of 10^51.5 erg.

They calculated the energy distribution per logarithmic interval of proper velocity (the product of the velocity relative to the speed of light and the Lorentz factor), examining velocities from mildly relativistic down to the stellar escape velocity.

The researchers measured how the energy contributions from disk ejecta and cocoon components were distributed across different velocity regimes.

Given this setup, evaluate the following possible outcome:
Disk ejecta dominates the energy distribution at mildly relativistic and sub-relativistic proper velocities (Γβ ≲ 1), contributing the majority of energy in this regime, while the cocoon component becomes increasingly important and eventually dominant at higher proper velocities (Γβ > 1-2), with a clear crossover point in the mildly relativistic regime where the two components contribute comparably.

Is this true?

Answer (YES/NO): NO